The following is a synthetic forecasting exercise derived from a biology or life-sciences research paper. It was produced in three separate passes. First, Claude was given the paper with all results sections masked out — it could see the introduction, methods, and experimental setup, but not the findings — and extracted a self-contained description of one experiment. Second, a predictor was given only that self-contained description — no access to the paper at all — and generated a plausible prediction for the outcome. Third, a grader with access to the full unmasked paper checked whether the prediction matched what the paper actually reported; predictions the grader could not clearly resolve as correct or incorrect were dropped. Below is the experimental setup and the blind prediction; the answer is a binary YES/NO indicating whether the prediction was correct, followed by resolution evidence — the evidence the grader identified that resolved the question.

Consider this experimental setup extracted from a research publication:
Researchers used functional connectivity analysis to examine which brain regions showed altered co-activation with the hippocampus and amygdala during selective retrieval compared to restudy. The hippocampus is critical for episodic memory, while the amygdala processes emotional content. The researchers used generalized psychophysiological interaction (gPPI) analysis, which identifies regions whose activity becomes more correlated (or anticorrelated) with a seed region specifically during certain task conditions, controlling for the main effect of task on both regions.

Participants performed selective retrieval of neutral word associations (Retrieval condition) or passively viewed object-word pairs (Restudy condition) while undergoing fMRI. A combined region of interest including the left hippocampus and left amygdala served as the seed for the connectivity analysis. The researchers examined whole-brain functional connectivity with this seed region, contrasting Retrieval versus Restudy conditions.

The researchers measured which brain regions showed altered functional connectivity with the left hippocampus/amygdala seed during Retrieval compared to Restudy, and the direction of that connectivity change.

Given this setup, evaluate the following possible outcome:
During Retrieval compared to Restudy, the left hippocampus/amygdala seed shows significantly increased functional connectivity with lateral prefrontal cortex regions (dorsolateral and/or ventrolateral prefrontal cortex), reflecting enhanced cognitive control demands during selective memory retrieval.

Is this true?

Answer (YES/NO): NO